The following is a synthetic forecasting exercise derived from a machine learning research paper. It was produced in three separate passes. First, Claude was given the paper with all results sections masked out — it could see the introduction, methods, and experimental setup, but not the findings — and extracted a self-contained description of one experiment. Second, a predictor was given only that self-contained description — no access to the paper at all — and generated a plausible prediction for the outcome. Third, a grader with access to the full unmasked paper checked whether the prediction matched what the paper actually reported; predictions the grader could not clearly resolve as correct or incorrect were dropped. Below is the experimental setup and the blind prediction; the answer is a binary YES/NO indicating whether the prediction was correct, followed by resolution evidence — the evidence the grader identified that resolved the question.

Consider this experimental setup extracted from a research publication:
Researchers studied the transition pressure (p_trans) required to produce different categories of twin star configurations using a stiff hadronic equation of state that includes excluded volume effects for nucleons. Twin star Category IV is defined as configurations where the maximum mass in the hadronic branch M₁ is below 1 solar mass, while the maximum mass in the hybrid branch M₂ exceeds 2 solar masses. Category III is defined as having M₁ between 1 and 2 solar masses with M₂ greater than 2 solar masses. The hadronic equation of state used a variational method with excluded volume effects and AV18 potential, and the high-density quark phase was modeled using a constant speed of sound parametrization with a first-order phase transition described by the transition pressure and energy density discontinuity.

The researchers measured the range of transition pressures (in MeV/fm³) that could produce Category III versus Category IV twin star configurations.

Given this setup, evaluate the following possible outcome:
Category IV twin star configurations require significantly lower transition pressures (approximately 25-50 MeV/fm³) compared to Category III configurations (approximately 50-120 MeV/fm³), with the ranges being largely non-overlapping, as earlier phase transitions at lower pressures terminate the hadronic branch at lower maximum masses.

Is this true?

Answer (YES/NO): NO